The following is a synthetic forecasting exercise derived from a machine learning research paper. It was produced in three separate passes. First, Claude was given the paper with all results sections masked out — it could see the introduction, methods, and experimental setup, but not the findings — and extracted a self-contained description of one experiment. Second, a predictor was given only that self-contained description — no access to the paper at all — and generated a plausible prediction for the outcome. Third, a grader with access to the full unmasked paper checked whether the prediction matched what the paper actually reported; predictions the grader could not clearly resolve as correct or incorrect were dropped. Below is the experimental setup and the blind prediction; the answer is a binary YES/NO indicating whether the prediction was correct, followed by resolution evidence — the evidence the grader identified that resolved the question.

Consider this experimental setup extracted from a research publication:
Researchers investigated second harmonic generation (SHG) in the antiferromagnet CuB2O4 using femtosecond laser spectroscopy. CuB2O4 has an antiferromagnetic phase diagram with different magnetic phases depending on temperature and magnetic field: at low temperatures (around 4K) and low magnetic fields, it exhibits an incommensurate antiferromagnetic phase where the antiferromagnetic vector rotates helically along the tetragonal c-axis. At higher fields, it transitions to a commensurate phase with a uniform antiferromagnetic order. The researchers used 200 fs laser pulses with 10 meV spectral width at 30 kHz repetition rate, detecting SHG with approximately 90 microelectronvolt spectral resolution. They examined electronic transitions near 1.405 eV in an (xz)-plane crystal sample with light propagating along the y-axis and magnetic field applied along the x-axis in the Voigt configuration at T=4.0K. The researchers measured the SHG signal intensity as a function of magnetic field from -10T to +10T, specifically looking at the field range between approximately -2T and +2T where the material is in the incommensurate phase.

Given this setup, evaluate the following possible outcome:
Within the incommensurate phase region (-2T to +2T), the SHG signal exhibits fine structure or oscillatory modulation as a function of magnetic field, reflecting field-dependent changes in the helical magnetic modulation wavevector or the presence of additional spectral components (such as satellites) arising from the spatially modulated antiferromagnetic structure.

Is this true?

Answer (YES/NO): NO